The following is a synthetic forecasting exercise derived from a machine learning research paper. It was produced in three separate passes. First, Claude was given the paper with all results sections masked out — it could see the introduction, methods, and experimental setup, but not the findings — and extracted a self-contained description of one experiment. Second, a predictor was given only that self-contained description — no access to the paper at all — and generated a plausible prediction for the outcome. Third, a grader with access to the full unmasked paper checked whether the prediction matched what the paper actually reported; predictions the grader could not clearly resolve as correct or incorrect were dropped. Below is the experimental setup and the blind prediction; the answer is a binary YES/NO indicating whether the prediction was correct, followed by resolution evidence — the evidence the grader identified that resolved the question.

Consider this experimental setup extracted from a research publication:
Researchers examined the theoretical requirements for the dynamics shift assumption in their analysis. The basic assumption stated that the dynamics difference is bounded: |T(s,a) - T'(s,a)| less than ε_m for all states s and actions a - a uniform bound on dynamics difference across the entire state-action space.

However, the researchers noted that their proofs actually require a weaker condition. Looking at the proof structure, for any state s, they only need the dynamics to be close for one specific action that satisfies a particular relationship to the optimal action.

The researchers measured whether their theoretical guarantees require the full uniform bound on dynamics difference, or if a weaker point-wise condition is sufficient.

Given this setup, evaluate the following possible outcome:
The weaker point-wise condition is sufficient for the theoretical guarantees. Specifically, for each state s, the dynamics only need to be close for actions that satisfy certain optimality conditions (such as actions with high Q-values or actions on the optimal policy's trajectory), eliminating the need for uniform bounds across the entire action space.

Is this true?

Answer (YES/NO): YES